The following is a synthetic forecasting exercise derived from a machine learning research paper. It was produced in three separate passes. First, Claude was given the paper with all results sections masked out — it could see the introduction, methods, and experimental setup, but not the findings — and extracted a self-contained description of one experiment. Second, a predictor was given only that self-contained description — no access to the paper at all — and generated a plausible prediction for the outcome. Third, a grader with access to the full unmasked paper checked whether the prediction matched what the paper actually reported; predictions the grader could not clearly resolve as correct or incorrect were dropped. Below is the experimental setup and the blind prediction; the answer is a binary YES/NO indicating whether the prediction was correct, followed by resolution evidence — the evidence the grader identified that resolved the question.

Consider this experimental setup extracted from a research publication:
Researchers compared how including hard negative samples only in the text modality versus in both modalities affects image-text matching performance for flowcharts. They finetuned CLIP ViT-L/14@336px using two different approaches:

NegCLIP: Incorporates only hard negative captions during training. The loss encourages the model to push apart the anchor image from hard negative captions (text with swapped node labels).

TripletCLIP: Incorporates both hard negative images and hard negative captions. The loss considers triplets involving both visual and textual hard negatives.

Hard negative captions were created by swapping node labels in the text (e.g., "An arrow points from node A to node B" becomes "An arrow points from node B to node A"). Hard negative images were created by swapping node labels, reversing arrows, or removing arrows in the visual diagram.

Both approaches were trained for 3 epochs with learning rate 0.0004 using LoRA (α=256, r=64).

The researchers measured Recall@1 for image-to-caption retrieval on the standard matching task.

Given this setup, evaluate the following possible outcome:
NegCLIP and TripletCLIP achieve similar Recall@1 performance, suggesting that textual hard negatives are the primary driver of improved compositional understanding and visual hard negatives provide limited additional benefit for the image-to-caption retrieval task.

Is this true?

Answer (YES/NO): NO